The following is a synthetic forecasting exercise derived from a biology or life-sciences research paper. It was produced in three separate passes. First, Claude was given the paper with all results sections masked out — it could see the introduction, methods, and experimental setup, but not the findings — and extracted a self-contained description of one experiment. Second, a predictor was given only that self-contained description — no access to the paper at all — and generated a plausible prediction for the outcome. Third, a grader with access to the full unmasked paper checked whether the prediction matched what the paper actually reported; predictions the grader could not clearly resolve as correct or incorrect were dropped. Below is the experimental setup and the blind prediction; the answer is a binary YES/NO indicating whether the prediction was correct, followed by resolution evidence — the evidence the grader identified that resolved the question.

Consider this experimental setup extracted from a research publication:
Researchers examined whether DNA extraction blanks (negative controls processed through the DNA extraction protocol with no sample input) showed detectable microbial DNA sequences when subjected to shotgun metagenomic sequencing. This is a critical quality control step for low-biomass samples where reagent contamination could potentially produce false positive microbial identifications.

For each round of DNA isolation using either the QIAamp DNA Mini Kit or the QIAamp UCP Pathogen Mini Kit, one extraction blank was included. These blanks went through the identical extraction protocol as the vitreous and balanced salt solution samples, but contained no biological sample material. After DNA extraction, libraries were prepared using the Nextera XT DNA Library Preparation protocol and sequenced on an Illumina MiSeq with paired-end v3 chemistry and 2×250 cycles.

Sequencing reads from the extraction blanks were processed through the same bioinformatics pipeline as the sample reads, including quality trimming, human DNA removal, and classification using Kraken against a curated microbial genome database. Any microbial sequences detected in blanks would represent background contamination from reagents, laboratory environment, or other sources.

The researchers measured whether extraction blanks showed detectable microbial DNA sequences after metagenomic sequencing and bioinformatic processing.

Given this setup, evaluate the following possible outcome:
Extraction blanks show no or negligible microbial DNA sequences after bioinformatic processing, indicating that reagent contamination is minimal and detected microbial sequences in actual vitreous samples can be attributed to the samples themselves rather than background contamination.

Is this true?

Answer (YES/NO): NO